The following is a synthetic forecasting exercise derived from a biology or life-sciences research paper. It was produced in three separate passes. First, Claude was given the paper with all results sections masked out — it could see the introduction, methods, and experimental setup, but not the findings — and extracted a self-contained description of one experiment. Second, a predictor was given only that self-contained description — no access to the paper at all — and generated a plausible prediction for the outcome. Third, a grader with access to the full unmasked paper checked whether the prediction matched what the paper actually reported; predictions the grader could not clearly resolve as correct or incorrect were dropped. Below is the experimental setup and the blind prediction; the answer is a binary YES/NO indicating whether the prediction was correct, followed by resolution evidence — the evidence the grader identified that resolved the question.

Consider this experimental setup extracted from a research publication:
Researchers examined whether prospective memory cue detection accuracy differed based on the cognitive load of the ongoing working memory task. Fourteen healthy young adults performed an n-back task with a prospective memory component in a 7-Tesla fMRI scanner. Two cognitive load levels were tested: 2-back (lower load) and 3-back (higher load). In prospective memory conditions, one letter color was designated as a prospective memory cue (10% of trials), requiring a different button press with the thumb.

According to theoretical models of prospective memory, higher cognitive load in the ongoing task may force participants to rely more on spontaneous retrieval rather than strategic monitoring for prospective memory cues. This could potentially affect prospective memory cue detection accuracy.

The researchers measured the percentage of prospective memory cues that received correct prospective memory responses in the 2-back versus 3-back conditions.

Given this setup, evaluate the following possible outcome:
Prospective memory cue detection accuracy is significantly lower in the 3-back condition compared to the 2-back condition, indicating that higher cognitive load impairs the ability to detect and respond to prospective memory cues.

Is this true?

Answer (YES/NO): NO